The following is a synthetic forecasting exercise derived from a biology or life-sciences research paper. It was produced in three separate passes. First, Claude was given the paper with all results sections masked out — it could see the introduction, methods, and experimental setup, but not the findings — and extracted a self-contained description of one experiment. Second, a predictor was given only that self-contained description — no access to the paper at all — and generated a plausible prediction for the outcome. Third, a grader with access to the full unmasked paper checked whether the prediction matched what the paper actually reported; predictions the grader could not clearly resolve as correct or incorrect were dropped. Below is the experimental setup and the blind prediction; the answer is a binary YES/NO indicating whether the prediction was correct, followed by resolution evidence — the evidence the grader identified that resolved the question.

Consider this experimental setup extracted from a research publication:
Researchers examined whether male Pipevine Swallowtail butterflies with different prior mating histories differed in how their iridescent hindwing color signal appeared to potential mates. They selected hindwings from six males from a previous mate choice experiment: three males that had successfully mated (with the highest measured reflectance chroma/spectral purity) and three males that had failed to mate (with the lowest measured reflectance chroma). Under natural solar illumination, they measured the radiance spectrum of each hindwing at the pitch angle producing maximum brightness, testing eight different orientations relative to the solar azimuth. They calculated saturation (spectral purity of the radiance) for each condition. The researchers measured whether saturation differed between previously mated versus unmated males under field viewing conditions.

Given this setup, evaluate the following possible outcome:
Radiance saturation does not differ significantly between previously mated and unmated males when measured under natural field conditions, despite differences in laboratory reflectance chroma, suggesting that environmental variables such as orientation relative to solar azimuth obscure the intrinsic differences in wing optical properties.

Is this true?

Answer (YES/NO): NO